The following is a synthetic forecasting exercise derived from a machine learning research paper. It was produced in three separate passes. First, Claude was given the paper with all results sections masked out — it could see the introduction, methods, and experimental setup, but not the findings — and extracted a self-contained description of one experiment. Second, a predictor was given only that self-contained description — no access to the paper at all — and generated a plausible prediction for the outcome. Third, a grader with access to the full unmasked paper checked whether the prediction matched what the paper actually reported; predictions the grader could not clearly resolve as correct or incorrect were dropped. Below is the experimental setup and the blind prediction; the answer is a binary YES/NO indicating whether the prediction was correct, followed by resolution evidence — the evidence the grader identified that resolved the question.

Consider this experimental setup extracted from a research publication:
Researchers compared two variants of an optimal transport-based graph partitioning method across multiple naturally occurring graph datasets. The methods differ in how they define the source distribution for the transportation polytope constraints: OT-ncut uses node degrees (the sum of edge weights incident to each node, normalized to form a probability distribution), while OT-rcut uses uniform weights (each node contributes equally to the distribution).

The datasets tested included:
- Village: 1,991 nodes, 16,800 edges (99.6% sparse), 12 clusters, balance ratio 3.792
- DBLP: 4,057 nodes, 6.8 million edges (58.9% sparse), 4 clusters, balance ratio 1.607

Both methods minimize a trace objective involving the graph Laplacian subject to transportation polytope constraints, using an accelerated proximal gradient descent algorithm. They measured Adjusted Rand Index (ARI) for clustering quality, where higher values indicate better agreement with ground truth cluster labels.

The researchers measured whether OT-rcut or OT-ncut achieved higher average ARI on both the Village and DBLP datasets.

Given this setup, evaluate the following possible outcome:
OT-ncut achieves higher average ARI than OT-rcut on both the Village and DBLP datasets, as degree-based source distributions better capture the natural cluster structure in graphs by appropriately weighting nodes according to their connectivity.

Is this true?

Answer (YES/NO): NO